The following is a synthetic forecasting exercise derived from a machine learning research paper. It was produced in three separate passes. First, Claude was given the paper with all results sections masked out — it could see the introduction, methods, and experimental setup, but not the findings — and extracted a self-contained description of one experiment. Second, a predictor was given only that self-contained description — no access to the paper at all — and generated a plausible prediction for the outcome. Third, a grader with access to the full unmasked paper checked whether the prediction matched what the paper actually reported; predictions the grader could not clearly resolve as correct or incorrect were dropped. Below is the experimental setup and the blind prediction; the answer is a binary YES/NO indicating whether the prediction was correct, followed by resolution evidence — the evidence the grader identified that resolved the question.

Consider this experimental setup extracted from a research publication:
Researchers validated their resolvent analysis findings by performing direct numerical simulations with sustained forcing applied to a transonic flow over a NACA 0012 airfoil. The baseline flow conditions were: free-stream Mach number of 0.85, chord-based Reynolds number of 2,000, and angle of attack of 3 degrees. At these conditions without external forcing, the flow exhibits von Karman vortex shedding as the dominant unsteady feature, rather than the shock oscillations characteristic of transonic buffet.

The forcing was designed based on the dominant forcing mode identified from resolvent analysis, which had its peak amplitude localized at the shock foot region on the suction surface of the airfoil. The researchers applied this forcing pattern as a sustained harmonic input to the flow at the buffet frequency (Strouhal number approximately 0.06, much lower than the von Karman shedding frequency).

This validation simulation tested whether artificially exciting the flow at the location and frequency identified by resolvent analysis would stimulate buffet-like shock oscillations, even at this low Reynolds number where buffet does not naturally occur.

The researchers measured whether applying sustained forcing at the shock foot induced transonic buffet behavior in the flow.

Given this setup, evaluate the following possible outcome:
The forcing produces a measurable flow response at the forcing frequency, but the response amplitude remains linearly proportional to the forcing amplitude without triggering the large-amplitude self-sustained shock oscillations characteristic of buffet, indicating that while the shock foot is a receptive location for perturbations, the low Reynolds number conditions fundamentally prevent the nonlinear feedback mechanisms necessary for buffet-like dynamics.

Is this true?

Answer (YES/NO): NO